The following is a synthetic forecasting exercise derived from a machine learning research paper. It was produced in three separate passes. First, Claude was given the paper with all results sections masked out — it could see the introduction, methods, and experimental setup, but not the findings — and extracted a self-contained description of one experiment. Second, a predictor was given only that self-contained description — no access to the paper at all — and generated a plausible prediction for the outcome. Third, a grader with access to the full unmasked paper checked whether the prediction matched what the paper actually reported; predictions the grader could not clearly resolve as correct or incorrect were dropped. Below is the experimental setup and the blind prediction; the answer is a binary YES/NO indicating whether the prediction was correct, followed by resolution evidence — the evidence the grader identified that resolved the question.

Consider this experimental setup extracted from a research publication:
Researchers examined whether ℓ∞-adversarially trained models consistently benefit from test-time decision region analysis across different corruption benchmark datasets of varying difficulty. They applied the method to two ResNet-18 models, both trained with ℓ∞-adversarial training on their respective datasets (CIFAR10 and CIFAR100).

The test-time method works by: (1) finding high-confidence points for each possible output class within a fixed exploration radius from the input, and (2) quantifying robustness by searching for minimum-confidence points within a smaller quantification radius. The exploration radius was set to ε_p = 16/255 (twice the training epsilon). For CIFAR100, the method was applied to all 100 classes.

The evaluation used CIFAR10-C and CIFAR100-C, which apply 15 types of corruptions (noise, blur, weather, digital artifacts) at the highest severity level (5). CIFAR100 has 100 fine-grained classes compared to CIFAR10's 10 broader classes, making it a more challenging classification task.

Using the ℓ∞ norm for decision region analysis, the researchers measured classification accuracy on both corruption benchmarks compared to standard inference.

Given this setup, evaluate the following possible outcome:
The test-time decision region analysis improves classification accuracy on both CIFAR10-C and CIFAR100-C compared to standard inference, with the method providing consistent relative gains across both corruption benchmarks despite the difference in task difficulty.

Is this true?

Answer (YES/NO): YES